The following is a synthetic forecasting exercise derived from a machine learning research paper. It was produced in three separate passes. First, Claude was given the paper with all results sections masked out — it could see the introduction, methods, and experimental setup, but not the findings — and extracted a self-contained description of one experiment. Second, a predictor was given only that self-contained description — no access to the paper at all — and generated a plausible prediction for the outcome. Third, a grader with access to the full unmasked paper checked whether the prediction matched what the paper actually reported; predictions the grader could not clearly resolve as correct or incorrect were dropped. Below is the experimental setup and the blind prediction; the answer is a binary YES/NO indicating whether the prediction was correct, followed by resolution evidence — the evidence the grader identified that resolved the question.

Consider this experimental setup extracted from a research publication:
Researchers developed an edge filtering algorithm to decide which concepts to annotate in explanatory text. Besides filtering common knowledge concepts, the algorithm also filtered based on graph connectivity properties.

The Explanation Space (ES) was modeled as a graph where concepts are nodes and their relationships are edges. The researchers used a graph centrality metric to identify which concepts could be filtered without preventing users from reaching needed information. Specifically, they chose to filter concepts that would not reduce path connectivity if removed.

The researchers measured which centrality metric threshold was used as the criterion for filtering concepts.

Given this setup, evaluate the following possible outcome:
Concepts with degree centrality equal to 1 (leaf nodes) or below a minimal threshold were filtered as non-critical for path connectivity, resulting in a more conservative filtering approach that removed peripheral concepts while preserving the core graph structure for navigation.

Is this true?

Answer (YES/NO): NO